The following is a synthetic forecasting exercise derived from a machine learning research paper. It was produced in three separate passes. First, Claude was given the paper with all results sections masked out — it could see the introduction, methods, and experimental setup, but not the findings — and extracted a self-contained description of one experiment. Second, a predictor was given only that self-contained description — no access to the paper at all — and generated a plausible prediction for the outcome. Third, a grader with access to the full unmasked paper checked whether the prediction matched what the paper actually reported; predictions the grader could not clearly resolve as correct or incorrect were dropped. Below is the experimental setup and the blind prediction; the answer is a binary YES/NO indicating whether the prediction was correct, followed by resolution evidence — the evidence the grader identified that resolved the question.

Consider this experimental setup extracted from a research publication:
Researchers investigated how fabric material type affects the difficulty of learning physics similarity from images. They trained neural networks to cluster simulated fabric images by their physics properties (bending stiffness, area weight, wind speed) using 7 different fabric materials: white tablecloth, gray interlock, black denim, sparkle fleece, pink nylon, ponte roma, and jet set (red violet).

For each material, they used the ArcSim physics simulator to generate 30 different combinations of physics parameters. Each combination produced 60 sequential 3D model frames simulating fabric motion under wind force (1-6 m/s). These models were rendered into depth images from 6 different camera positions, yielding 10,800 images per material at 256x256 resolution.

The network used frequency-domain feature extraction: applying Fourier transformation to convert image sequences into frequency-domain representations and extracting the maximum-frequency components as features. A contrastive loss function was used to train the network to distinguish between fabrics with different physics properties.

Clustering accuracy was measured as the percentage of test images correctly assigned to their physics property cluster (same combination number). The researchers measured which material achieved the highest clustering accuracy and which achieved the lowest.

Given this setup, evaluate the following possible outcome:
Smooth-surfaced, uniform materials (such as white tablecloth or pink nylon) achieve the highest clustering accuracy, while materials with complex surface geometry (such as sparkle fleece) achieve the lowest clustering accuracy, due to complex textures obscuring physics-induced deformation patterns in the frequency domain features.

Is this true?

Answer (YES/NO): NO